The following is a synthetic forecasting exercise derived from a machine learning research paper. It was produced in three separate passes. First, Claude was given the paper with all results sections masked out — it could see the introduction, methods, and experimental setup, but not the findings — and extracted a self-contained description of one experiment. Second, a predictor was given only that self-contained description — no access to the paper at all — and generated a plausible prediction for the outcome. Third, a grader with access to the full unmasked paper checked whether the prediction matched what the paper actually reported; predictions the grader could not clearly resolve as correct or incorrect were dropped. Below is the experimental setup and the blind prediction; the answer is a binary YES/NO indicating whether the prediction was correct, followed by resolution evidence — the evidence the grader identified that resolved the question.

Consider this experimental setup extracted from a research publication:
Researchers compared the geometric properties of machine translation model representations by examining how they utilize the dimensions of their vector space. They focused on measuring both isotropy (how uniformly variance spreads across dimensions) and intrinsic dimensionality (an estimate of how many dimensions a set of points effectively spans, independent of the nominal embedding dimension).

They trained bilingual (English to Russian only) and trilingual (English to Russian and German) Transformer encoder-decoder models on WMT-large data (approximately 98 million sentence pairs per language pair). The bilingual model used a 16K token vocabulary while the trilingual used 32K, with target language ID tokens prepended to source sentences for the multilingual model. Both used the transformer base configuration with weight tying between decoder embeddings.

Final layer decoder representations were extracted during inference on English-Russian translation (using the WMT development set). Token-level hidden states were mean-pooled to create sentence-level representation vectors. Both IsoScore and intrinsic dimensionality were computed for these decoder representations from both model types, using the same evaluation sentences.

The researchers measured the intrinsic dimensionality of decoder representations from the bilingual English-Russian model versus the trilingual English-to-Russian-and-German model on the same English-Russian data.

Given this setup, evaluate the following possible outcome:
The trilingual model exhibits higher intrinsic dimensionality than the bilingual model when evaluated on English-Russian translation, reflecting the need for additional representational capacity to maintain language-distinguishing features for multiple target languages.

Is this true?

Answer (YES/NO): NO